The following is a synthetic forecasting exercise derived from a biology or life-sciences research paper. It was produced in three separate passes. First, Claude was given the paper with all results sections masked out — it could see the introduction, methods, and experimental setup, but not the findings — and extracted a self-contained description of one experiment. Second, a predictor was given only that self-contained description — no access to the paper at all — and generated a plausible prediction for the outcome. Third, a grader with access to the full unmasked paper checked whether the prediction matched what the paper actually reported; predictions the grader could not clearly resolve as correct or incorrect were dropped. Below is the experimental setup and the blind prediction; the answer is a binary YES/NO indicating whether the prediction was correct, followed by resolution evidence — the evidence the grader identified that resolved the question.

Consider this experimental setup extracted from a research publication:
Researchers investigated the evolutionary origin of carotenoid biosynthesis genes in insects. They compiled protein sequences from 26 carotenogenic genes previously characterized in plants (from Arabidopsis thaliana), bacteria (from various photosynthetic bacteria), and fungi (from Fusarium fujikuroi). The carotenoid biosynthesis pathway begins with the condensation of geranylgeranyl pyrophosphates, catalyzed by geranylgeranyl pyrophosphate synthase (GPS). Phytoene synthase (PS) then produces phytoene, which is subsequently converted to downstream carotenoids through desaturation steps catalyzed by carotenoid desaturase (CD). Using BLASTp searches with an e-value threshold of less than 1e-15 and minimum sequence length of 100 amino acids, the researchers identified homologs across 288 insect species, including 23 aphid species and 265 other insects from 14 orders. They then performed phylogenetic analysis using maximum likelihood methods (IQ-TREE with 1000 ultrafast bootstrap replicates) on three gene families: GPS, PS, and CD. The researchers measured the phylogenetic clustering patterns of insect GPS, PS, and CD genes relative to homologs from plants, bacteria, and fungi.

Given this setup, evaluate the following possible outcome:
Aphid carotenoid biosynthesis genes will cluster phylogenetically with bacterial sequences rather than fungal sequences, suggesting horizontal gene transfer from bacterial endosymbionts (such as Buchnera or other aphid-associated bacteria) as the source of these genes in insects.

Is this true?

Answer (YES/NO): NO